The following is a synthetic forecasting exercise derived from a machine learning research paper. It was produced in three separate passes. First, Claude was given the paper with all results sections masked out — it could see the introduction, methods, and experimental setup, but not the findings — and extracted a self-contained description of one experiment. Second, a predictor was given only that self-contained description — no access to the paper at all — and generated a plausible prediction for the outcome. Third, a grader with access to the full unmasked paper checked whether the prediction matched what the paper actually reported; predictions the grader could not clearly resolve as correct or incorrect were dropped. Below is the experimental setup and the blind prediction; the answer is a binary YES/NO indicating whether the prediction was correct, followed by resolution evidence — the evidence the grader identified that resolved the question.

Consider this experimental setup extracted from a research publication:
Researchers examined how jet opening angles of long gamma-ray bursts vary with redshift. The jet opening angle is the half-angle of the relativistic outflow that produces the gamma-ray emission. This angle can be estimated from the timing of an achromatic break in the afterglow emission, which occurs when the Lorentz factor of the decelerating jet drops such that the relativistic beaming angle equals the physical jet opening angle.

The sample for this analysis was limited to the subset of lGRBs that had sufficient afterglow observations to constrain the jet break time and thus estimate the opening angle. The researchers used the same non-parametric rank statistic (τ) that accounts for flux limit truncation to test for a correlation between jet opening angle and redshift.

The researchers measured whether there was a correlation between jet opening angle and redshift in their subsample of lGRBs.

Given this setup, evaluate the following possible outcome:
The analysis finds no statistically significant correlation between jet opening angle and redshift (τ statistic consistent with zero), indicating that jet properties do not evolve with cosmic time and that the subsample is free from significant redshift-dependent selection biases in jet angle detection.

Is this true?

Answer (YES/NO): NO